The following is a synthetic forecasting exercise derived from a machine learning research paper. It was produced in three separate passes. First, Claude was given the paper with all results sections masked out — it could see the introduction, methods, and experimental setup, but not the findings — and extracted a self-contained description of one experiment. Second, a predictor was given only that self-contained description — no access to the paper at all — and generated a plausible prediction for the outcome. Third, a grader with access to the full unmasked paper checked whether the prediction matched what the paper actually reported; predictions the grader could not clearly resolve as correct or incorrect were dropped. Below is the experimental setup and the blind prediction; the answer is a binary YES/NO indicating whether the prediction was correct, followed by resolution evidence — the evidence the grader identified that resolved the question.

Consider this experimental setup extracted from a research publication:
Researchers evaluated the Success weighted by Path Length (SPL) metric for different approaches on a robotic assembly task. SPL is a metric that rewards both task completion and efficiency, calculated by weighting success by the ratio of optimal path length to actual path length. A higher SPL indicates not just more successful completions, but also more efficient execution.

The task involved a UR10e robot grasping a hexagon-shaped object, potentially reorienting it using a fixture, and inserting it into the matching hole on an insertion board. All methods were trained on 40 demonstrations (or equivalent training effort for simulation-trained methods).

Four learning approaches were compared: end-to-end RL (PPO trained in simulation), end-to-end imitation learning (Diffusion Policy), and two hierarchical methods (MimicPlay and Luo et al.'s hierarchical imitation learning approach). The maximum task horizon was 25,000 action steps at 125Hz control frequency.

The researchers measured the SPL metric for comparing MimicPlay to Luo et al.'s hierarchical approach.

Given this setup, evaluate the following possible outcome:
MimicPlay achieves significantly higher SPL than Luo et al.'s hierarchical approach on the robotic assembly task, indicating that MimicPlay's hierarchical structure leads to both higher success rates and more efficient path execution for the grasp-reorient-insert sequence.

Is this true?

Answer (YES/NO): NO